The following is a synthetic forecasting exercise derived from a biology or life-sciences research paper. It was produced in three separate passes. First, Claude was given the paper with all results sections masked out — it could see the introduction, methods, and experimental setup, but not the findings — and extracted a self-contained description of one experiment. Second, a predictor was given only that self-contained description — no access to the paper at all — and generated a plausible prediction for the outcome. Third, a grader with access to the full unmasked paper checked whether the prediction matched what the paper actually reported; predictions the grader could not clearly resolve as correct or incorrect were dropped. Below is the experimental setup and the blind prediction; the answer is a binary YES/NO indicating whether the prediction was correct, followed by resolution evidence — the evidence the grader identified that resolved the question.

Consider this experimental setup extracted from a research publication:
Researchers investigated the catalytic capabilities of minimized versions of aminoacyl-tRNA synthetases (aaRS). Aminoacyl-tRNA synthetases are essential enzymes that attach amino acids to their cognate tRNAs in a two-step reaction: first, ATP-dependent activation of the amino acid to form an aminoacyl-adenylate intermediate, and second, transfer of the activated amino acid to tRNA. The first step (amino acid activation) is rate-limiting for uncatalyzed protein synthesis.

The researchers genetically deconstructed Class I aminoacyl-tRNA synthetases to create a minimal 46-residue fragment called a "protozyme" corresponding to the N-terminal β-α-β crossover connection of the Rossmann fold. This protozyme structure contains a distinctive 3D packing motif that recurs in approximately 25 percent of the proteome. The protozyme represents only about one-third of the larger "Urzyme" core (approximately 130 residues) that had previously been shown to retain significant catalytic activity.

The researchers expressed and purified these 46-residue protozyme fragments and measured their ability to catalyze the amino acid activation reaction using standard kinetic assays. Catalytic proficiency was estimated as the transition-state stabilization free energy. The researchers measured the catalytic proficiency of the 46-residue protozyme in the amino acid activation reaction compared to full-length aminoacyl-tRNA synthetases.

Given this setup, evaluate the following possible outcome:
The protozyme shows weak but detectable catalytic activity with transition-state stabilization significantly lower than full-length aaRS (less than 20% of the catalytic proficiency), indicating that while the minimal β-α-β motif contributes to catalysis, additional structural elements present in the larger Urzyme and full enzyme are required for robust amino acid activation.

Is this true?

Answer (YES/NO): NO